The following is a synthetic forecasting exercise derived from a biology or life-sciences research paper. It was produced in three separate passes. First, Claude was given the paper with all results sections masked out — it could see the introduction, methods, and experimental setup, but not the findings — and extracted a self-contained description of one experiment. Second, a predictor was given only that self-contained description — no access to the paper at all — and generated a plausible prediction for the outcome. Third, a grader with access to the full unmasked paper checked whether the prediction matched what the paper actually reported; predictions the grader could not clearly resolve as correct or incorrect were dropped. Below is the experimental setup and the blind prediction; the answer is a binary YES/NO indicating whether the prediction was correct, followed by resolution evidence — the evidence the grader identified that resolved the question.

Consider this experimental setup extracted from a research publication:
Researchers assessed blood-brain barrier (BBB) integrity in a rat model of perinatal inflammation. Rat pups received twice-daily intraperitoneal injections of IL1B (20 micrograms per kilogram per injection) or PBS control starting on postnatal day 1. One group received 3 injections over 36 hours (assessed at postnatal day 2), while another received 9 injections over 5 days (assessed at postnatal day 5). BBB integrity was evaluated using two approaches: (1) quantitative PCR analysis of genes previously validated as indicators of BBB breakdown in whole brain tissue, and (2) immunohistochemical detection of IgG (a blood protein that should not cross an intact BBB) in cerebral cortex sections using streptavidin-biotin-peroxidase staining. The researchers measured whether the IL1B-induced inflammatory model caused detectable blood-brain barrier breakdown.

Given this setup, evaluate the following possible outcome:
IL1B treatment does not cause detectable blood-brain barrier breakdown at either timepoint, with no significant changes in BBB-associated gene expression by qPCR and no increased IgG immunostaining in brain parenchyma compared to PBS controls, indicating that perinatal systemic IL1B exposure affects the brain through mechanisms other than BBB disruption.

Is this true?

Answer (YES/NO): NO